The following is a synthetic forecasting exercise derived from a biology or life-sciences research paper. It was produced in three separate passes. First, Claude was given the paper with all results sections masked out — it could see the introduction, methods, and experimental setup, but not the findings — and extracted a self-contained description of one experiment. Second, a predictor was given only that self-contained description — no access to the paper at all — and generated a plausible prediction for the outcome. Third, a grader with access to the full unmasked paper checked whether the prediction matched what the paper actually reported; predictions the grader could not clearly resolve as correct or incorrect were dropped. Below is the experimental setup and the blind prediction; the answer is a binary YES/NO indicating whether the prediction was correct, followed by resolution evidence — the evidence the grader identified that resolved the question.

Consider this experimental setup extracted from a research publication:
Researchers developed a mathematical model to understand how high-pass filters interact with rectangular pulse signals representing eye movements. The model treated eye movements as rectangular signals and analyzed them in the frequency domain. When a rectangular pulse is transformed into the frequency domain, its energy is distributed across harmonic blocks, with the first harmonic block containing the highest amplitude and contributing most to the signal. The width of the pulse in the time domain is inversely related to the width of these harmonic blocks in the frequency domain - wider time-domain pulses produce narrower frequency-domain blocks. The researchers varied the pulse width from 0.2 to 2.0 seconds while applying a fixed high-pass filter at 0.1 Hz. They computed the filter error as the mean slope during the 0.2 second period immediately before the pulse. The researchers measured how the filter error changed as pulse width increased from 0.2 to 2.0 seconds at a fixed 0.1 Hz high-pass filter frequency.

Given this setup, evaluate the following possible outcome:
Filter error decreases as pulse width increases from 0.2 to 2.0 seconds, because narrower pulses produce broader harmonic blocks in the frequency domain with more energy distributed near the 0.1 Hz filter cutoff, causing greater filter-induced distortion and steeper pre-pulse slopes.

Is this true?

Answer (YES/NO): NO